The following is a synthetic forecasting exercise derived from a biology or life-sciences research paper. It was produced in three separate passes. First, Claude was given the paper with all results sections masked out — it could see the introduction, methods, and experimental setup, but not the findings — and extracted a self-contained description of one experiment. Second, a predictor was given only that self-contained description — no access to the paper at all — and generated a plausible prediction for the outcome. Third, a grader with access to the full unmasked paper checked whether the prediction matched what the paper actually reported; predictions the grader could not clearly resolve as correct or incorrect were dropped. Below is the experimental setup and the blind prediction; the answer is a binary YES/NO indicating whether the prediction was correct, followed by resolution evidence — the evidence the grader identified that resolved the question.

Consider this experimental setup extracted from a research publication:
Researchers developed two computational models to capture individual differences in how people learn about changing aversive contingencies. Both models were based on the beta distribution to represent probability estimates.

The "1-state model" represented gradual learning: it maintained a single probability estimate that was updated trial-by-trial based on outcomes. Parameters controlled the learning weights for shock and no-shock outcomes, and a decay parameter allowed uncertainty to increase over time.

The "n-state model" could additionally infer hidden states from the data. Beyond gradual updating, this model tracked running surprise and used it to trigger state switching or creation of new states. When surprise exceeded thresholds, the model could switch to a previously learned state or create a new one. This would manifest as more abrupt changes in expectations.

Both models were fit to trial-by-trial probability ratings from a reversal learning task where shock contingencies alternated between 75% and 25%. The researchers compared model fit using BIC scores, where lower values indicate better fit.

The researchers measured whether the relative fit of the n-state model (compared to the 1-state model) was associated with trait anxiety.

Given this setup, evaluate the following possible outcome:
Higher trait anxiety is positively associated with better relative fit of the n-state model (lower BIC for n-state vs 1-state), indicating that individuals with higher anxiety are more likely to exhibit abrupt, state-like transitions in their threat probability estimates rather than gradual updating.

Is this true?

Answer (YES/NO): NO